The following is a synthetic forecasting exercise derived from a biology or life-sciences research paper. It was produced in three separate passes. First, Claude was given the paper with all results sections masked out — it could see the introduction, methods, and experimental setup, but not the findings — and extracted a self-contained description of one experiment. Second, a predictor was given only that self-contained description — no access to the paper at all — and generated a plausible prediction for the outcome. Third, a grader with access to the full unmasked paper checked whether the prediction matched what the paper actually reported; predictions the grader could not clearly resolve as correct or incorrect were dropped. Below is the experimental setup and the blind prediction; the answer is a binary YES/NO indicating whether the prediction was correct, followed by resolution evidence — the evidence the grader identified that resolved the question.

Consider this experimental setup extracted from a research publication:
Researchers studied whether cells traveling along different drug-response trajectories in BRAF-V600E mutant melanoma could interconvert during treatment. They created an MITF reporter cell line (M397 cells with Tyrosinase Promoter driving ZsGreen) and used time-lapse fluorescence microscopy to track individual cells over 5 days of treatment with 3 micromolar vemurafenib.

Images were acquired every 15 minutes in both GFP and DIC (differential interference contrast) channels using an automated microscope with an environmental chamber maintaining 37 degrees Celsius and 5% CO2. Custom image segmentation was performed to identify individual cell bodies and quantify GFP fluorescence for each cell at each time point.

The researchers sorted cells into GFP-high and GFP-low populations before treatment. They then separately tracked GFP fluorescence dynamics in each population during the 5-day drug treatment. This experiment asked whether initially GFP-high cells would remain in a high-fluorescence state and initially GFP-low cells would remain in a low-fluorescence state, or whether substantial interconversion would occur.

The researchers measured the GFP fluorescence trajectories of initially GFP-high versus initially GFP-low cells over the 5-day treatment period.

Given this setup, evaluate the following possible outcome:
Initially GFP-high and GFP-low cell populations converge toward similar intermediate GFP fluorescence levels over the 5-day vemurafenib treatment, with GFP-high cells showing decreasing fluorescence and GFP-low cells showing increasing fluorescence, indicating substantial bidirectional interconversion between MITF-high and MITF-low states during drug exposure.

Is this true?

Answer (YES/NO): NO